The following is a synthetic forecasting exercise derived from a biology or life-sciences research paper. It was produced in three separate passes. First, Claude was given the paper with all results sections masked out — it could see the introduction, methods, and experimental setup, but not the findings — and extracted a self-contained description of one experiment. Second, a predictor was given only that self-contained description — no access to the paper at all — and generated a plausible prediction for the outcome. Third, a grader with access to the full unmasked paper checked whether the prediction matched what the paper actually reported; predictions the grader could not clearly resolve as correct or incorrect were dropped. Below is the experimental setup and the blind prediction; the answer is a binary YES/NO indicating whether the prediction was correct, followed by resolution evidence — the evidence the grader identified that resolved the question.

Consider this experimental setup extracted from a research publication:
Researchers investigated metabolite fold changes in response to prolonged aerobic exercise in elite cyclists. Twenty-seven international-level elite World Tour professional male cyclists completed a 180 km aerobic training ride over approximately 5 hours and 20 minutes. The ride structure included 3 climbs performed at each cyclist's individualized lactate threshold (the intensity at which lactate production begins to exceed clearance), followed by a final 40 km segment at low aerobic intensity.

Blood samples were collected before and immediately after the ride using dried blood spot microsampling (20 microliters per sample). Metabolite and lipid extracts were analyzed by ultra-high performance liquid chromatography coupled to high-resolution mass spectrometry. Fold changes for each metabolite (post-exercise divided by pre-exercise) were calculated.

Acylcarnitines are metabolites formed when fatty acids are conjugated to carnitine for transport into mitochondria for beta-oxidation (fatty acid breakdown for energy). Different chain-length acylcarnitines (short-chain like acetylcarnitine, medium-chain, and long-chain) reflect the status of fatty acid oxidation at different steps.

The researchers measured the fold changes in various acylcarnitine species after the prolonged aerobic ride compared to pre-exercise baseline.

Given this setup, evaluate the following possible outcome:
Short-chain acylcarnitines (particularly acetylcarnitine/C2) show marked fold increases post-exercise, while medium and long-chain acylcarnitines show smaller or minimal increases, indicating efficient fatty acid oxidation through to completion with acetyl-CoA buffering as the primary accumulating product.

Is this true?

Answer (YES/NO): NO